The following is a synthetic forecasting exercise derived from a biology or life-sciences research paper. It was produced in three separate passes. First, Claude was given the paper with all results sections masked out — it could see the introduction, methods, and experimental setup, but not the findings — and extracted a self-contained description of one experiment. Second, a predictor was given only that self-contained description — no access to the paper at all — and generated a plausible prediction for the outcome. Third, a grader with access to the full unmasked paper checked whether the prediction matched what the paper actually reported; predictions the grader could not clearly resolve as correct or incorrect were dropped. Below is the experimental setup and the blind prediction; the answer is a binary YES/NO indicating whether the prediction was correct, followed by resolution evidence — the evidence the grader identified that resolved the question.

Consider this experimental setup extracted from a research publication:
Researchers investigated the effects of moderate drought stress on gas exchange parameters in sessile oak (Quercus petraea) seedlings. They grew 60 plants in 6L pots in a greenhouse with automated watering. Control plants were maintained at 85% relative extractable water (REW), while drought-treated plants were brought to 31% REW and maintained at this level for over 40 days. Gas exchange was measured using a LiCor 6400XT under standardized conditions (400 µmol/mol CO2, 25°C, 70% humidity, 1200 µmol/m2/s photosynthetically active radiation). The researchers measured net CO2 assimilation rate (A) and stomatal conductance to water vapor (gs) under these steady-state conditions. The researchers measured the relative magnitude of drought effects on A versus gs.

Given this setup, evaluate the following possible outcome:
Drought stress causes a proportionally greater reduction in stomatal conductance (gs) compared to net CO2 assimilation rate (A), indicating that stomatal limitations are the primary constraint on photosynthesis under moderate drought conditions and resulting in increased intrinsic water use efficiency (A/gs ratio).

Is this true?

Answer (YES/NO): YES